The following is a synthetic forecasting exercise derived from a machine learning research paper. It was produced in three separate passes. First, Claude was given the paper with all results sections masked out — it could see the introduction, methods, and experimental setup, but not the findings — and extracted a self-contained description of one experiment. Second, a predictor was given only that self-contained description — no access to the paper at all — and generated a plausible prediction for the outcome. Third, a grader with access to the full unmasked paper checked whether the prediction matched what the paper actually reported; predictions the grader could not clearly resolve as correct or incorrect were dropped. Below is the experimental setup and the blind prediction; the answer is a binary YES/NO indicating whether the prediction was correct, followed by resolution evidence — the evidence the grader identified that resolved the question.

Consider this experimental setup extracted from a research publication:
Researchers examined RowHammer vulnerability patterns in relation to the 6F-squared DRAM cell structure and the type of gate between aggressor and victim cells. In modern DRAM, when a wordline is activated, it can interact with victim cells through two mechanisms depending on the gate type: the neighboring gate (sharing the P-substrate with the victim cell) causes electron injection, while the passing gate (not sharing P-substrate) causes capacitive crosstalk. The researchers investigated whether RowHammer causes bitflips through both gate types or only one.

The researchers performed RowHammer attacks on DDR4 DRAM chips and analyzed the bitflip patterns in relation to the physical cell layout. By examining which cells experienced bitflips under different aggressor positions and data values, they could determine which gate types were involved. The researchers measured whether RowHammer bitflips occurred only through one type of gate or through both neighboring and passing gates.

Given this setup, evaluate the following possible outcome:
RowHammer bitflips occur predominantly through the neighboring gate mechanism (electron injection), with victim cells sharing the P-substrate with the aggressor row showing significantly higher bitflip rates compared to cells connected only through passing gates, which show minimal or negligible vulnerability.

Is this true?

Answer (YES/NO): NO